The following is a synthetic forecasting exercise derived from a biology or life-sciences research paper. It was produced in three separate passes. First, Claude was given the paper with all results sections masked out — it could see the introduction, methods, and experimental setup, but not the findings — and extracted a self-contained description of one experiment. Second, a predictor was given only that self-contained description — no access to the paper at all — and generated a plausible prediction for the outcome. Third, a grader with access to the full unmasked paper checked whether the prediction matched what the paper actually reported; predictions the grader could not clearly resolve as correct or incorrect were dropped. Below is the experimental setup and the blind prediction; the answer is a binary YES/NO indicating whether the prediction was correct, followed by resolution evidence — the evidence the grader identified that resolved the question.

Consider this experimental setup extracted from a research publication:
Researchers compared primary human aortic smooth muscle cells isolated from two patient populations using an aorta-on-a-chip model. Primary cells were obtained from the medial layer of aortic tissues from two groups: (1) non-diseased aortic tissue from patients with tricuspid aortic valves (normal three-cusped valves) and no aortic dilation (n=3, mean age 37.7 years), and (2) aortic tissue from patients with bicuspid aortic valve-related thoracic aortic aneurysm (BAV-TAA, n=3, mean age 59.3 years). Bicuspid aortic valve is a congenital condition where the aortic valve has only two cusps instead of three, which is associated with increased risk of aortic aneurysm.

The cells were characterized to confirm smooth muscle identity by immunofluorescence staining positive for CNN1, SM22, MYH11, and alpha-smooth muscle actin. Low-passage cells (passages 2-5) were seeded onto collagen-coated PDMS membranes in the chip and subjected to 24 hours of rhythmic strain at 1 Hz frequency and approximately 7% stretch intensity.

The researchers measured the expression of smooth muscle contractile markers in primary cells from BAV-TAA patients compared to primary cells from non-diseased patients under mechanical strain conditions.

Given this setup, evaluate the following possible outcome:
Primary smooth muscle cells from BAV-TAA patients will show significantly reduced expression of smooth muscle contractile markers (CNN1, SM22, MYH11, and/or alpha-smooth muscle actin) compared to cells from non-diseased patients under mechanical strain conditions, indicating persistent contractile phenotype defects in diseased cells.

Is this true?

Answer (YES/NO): YES